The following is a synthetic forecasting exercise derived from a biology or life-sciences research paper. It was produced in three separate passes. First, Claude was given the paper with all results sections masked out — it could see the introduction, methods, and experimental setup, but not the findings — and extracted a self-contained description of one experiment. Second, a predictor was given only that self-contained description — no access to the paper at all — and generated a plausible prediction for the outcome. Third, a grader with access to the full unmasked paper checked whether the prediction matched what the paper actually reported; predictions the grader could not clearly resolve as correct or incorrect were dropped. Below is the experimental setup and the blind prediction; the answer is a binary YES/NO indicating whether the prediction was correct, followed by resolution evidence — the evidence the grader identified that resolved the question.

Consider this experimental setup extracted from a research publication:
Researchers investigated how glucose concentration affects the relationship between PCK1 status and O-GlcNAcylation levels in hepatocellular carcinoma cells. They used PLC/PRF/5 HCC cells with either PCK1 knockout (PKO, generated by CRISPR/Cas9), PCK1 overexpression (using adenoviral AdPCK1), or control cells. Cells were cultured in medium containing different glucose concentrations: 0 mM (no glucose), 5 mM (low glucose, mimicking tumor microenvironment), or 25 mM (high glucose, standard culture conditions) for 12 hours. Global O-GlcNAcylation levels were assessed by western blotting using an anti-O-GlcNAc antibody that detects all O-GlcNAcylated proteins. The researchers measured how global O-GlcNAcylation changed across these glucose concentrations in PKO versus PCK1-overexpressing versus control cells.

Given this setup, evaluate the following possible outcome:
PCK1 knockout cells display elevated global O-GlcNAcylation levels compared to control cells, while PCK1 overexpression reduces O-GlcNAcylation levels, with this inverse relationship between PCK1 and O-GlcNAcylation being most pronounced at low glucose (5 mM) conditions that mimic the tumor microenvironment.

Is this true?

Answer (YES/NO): YES